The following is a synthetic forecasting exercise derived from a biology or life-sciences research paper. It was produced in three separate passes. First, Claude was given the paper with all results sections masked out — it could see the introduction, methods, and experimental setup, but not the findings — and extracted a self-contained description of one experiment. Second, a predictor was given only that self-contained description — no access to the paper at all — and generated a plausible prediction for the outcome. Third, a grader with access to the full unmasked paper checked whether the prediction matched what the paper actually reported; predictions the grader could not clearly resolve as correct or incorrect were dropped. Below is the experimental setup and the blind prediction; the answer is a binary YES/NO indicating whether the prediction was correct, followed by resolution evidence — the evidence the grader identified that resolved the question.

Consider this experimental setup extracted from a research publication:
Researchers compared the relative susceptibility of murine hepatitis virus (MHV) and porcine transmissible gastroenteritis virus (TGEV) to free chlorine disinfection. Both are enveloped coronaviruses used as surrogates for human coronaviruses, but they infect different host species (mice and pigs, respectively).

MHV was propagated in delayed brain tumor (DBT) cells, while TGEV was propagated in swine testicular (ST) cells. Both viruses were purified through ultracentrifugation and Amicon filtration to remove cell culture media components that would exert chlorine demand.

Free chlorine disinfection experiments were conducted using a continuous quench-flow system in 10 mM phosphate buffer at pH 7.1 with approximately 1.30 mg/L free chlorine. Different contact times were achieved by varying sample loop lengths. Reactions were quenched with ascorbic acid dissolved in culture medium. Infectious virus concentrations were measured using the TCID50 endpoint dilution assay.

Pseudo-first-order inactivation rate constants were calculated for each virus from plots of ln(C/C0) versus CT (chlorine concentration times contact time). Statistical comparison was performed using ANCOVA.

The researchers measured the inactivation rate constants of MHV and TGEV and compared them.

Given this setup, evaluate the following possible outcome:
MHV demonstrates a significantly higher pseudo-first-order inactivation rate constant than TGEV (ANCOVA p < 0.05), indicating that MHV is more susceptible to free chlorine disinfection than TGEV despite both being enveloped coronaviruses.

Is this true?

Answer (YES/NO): NO